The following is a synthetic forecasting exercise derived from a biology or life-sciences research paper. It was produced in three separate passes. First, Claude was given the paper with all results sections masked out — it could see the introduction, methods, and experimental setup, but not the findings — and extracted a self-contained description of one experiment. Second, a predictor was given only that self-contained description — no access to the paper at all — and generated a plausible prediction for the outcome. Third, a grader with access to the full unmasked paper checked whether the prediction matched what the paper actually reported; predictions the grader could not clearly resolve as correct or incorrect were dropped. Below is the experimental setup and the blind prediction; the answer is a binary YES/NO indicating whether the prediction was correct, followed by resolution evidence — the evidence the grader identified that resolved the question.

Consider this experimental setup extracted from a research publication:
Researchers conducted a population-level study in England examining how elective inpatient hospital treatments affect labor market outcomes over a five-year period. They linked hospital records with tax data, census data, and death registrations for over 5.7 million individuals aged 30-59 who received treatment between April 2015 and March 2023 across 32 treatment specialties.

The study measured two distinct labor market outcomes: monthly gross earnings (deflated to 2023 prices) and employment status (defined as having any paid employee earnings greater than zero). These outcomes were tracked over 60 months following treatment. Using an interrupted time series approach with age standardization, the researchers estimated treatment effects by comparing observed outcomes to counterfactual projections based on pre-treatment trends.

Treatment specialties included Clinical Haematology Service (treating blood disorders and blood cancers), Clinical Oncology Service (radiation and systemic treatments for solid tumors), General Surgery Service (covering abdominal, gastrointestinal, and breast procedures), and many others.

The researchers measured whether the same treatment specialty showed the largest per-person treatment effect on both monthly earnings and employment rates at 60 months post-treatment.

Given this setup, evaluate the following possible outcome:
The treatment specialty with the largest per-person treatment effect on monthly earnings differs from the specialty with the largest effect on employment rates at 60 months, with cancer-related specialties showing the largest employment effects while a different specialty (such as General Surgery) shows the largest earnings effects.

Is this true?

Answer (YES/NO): NO